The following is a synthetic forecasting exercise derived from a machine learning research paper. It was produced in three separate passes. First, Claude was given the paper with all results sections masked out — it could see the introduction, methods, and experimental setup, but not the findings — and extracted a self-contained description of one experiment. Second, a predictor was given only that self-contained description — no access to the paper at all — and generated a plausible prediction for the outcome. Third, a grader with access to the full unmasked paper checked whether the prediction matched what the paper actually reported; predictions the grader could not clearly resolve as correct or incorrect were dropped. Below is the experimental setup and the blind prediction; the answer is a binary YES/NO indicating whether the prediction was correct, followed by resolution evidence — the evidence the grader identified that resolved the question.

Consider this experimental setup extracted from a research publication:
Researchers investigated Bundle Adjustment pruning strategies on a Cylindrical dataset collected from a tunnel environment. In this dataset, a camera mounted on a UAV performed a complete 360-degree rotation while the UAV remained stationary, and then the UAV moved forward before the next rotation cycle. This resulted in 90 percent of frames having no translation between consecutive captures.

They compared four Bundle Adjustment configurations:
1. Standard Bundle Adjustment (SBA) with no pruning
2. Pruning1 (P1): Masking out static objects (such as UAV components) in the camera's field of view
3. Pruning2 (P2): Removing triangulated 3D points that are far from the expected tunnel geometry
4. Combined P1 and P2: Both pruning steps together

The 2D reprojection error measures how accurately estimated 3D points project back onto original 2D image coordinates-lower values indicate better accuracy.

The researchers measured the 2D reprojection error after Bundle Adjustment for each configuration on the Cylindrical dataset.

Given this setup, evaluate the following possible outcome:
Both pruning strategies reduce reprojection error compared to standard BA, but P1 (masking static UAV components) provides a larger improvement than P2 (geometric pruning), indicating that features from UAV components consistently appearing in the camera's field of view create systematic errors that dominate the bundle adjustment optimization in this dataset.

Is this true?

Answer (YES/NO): NO